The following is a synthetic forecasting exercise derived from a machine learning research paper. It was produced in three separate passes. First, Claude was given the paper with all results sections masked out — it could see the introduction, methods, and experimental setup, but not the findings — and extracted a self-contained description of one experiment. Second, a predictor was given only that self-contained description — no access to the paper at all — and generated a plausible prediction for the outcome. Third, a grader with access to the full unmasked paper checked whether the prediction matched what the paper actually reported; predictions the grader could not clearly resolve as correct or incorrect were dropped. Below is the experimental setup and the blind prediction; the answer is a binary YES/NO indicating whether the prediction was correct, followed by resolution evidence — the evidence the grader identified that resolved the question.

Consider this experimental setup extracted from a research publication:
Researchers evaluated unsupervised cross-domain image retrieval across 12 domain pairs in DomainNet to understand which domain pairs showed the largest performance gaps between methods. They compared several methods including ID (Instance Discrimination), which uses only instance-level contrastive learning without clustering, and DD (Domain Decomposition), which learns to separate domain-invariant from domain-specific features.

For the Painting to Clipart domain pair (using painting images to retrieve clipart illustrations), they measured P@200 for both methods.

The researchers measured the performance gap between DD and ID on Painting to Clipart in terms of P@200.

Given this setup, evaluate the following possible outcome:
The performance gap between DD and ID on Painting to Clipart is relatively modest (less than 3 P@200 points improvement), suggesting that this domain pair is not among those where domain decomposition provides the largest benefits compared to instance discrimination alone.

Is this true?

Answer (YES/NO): NO